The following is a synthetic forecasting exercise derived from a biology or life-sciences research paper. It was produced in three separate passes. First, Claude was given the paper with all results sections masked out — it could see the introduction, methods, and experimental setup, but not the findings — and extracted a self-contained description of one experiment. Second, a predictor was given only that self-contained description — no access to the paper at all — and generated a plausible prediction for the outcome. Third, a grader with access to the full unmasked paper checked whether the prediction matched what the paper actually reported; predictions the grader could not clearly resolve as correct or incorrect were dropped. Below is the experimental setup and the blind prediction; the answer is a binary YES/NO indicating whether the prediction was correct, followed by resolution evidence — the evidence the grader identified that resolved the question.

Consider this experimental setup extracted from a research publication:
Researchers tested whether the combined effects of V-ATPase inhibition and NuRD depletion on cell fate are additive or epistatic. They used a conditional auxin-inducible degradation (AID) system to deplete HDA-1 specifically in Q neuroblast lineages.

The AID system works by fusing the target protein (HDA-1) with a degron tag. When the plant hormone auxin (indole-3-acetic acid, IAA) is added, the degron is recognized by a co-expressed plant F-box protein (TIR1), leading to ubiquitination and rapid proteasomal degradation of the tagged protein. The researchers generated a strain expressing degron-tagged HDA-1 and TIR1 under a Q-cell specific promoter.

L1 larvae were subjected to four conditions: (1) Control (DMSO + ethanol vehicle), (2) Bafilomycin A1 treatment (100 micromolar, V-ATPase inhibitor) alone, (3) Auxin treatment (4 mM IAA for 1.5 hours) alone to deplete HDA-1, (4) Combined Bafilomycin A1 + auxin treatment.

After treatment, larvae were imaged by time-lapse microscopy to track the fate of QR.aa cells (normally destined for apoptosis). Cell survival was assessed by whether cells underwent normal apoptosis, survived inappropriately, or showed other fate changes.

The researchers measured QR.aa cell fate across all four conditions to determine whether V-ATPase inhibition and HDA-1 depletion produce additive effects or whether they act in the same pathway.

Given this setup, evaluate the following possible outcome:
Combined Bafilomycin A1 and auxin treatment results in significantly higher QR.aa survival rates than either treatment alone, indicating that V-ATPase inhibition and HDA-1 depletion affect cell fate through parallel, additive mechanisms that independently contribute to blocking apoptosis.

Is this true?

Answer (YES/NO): NO